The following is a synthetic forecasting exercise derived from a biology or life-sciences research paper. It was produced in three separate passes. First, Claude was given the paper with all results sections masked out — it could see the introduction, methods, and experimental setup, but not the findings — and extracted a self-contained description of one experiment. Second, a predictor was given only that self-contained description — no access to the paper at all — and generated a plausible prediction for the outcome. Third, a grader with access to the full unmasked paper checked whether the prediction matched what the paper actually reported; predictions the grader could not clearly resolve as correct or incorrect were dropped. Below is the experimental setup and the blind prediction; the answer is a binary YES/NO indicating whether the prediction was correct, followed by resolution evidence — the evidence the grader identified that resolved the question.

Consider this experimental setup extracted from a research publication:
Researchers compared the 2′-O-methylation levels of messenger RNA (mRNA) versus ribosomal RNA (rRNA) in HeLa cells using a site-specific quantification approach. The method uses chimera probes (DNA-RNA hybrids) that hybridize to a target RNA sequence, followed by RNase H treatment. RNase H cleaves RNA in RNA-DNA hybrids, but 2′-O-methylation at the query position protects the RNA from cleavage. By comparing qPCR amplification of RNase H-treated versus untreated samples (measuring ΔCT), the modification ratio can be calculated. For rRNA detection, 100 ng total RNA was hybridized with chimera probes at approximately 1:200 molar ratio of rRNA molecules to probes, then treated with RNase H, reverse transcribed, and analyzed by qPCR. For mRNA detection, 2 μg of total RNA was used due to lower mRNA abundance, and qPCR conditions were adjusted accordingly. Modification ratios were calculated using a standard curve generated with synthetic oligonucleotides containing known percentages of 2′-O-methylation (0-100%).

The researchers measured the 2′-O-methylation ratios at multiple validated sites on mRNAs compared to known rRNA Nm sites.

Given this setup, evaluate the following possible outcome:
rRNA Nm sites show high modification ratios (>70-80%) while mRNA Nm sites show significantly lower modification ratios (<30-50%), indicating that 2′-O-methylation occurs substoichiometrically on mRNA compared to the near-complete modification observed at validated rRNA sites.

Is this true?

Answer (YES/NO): NO